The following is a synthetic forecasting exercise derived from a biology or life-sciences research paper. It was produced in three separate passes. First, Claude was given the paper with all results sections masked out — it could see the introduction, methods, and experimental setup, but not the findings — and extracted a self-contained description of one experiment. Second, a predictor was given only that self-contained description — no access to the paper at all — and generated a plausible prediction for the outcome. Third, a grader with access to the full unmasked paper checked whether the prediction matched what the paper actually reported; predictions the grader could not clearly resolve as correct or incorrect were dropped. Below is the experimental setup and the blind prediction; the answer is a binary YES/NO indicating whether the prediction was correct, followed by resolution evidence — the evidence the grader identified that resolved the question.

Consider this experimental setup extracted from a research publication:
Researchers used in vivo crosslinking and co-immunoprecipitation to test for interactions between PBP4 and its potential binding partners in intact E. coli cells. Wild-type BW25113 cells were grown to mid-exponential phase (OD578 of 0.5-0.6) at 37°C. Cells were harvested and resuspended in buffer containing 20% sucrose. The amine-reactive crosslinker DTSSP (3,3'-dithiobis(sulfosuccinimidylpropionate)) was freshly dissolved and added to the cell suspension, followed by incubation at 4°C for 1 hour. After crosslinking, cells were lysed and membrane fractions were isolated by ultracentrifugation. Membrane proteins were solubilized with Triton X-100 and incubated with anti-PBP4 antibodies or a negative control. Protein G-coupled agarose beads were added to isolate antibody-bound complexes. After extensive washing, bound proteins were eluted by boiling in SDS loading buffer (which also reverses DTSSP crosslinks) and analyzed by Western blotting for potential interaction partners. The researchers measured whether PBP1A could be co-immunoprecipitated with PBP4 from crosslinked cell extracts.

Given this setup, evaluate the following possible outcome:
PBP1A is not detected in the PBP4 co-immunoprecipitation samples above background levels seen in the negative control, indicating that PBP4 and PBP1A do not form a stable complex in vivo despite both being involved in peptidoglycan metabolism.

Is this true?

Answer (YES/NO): NO